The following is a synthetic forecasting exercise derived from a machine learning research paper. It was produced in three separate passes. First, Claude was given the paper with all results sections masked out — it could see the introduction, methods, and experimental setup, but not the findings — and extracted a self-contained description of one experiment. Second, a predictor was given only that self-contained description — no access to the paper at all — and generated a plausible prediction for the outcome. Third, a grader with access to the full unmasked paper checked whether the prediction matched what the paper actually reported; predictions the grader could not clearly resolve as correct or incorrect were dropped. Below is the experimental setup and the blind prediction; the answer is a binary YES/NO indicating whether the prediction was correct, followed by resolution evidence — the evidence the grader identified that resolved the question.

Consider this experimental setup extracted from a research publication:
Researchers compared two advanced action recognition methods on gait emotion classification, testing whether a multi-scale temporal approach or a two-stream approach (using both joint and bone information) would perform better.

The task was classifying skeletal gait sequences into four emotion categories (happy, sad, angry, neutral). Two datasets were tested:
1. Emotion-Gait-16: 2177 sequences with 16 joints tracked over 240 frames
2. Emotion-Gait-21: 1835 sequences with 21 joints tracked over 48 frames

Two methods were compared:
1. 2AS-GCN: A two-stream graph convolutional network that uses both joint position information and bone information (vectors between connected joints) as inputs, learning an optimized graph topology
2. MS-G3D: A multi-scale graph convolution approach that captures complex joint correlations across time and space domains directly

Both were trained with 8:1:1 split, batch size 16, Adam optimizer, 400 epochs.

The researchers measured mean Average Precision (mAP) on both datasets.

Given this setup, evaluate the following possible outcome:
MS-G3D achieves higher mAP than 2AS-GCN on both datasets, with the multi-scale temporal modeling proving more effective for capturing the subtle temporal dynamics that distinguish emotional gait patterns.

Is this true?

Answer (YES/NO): NO